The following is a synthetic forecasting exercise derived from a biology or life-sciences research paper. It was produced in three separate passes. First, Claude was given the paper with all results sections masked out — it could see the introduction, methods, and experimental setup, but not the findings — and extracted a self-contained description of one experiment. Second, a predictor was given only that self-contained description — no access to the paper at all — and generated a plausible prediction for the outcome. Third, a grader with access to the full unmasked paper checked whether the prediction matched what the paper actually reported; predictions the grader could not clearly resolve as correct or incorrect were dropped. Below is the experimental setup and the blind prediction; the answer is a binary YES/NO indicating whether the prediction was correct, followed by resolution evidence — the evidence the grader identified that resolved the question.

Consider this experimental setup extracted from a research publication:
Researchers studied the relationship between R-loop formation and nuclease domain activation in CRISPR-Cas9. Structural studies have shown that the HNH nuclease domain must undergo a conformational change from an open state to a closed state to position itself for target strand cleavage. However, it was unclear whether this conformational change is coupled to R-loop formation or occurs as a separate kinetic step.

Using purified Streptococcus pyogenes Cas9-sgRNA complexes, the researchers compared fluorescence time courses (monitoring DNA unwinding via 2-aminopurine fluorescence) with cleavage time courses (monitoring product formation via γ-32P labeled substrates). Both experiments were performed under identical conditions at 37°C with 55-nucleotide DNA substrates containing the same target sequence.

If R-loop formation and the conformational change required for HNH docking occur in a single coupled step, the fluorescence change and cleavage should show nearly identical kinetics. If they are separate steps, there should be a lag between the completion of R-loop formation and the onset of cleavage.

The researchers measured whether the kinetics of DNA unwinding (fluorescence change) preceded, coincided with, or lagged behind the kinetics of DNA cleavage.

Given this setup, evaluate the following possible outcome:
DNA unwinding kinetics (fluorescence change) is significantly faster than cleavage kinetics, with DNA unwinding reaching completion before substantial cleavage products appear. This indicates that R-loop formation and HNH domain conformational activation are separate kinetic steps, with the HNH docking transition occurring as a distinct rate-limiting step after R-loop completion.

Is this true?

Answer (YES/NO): NO